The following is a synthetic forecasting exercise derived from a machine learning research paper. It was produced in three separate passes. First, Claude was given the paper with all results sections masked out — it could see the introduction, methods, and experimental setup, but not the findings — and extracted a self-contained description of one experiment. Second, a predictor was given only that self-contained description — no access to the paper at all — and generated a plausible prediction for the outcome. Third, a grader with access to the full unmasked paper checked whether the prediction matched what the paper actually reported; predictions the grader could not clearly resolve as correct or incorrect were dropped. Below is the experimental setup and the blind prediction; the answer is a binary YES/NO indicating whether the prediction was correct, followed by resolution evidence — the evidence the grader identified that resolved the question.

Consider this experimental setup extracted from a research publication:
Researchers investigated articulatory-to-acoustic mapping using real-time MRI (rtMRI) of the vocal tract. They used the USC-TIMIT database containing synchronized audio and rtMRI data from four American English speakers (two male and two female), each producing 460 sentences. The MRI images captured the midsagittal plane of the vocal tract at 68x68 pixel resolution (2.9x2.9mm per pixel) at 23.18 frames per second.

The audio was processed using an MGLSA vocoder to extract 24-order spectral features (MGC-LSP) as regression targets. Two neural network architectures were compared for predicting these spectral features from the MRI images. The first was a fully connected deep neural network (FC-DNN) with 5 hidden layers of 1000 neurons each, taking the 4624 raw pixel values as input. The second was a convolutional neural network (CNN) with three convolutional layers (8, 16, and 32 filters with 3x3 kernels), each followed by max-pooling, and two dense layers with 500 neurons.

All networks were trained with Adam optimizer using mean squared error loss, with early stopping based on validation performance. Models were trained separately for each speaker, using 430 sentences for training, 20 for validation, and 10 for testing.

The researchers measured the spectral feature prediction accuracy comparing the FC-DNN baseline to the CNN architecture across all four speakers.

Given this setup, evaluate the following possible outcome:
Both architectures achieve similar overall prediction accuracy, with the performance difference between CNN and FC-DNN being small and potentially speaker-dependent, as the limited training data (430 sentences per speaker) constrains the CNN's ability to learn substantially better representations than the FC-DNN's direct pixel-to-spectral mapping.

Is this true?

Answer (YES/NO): YES